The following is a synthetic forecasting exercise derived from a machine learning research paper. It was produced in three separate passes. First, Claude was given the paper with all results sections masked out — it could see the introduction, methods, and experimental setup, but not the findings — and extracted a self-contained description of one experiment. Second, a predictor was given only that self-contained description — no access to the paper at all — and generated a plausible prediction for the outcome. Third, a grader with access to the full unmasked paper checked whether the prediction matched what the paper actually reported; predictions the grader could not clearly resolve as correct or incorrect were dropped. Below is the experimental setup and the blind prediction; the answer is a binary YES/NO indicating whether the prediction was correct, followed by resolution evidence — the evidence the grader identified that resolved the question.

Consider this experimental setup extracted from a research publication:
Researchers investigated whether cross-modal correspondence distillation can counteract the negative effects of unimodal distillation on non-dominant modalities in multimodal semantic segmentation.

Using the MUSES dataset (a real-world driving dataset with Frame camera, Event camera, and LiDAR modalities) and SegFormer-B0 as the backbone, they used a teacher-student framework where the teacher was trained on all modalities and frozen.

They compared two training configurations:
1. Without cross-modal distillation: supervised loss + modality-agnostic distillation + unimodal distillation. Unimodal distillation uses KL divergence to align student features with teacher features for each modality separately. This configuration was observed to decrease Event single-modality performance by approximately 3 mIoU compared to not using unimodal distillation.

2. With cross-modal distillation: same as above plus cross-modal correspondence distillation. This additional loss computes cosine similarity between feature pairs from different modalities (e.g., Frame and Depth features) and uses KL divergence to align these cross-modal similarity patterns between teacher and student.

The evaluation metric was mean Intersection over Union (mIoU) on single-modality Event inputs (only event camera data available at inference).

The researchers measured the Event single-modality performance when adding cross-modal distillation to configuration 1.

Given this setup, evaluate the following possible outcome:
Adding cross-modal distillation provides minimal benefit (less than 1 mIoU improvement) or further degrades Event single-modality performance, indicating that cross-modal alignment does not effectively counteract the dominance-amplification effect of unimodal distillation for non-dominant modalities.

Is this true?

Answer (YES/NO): YES